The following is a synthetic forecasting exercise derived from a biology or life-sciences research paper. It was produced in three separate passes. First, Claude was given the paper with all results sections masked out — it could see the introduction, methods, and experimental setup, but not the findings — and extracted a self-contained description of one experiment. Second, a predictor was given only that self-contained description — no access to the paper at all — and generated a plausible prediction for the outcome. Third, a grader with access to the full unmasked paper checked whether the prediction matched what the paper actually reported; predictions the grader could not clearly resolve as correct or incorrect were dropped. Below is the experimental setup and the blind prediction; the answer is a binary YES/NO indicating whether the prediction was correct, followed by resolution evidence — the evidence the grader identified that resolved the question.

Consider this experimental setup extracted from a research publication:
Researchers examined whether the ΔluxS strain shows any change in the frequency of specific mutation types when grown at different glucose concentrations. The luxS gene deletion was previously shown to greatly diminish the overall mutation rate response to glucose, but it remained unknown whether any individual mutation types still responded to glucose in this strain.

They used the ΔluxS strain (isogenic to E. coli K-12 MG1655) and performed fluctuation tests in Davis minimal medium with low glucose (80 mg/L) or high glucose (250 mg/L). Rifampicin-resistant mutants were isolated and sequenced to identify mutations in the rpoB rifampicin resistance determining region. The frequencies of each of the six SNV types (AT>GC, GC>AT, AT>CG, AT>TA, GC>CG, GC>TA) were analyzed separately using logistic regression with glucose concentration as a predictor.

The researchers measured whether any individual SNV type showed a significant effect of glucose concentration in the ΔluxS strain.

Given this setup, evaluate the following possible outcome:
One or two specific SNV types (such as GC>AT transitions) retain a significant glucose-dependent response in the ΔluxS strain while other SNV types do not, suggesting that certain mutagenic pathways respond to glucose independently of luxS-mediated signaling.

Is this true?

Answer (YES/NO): NO